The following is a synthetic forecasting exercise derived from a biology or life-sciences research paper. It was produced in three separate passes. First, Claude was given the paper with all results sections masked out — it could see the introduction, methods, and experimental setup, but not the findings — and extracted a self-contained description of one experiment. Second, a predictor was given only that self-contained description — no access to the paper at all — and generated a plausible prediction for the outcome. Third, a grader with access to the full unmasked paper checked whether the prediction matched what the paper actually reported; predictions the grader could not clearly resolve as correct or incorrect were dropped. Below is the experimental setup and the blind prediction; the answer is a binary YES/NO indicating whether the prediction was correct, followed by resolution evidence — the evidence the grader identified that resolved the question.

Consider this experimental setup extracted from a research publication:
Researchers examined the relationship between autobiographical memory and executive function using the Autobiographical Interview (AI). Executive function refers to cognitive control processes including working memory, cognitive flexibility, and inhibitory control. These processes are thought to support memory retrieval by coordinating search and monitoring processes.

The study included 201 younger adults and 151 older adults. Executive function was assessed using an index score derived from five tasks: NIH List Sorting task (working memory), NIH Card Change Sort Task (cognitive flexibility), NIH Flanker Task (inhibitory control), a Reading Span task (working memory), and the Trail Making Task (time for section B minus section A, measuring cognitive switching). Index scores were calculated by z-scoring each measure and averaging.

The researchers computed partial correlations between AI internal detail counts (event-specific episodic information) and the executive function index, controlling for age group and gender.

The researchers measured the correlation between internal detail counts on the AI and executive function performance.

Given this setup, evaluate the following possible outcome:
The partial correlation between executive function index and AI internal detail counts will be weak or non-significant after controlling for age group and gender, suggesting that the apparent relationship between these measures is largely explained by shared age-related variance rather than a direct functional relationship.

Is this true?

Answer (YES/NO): YES